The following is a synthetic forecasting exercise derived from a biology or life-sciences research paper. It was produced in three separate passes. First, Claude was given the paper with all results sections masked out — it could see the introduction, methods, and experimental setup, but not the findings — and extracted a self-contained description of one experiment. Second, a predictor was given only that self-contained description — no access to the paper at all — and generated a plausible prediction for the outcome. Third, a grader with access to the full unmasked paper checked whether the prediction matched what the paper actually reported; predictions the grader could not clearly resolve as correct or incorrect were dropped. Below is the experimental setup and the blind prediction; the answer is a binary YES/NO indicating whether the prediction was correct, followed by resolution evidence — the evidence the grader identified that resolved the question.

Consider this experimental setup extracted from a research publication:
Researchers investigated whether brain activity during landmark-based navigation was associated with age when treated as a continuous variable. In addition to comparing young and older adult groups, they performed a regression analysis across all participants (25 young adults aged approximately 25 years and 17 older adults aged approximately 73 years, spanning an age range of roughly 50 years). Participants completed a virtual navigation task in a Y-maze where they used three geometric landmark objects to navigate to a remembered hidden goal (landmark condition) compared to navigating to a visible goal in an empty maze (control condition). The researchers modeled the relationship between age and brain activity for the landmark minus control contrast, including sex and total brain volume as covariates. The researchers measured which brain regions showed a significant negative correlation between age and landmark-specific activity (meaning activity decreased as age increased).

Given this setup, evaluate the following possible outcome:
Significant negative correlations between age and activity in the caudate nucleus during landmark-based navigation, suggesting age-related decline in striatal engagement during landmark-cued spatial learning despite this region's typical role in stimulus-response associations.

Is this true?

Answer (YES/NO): NO